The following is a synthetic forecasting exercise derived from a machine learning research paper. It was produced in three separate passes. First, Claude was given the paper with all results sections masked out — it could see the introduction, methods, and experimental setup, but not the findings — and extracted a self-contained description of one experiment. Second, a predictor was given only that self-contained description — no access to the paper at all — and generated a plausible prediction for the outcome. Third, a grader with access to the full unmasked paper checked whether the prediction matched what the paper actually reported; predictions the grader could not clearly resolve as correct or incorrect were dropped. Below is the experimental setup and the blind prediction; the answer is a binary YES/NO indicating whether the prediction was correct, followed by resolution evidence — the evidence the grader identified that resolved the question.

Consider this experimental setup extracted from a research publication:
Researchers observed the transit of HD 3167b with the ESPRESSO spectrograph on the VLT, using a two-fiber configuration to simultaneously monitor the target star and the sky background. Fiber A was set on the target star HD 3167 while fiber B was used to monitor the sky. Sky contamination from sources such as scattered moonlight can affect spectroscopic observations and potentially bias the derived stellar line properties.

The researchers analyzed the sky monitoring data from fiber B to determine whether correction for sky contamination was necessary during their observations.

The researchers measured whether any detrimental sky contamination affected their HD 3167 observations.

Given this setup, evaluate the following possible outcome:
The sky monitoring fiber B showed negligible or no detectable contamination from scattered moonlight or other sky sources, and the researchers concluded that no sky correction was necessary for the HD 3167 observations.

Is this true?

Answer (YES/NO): YES